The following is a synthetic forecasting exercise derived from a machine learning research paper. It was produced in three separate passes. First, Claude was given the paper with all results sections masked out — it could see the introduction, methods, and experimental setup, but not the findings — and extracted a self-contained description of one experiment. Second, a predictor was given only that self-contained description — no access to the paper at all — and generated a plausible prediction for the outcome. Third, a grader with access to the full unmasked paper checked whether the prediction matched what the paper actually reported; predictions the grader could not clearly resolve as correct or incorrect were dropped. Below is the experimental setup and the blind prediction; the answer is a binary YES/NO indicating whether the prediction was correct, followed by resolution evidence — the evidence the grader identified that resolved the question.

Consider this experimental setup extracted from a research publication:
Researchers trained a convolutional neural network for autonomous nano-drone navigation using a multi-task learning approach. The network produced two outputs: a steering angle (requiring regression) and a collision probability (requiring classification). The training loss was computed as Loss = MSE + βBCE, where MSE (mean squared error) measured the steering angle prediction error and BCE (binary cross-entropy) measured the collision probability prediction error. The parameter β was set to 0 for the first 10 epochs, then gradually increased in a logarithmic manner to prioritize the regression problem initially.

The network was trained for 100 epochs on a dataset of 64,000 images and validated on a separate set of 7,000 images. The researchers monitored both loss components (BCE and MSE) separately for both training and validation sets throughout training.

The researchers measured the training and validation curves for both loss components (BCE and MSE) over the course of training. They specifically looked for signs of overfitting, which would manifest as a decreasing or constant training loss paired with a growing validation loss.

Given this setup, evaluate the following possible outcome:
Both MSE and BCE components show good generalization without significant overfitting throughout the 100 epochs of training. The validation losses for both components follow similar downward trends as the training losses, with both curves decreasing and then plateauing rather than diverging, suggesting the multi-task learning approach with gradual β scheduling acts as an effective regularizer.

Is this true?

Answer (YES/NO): NO